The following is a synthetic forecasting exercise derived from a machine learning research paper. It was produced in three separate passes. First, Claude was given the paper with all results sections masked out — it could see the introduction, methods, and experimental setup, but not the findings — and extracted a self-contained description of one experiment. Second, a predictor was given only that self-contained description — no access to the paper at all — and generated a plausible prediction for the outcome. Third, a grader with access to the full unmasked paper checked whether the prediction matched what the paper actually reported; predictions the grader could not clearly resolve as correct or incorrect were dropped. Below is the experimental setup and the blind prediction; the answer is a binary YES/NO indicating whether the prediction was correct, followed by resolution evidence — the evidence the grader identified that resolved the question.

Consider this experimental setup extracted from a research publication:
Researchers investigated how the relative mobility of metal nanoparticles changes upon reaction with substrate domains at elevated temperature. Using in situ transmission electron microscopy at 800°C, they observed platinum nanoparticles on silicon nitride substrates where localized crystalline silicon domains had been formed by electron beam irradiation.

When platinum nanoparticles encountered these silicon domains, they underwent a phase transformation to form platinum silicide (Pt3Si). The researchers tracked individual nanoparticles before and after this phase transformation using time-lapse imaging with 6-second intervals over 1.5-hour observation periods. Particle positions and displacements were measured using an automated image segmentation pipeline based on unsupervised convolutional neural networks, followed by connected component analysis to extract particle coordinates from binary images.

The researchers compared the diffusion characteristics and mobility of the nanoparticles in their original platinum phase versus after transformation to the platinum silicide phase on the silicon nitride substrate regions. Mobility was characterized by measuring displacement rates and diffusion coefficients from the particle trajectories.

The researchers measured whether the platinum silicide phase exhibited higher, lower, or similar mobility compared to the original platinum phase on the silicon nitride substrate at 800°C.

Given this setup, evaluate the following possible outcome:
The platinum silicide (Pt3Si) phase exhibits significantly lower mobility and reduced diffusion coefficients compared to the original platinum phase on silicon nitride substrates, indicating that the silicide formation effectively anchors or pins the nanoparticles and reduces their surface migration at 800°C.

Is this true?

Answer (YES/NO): NO